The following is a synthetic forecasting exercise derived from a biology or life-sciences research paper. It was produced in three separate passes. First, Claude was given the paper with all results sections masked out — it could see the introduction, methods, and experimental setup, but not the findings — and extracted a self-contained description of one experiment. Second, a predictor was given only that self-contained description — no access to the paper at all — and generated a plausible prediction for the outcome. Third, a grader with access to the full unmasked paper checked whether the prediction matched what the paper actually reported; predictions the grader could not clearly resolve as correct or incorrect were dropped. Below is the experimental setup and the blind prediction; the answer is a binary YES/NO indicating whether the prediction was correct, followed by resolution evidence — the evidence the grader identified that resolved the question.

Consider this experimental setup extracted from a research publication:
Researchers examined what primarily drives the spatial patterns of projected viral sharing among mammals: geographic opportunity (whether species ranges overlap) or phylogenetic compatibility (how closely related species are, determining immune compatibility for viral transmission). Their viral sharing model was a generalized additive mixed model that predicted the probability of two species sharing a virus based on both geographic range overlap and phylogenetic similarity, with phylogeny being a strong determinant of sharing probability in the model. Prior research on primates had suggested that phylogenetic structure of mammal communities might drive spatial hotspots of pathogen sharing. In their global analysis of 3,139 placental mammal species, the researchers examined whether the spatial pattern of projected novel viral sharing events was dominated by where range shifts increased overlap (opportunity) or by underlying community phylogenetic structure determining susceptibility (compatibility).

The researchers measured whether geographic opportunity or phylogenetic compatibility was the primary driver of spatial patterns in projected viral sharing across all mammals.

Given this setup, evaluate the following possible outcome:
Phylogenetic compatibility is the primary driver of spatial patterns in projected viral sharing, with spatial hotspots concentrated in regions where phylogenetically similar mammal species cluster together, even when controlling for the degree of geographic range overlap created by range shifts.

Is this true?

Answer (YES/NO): NO